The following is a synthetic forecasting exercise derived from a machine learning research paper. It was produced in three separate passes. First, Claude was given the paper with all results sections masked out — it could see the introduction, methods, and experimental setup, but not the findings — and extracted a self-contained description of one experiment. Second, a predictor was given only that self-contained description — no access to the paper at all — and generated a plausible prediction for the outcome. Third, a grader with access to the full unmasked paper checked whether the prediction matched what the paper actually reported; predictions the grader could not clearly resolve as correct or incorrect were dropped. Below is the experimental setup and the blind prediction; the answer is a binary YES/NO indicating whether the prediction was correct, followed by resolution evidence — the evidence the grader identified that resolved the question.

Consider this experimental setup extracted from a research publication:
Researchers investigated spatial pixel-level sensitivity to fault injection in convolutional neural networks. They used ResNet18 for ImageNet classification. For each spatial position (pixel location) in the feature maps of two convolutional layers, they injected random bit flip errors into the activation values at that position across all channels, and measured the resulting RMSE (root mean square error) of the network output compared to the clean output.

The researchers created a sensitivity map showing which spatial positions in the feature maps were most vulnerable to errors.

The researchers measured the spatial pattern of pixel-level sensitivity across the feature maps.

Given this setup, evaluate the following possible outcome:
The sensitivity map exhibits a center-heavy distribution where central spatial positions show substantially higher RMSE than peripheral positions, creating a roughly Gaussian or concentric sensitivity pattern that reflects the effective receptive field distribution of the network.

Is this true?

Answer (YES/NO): YES